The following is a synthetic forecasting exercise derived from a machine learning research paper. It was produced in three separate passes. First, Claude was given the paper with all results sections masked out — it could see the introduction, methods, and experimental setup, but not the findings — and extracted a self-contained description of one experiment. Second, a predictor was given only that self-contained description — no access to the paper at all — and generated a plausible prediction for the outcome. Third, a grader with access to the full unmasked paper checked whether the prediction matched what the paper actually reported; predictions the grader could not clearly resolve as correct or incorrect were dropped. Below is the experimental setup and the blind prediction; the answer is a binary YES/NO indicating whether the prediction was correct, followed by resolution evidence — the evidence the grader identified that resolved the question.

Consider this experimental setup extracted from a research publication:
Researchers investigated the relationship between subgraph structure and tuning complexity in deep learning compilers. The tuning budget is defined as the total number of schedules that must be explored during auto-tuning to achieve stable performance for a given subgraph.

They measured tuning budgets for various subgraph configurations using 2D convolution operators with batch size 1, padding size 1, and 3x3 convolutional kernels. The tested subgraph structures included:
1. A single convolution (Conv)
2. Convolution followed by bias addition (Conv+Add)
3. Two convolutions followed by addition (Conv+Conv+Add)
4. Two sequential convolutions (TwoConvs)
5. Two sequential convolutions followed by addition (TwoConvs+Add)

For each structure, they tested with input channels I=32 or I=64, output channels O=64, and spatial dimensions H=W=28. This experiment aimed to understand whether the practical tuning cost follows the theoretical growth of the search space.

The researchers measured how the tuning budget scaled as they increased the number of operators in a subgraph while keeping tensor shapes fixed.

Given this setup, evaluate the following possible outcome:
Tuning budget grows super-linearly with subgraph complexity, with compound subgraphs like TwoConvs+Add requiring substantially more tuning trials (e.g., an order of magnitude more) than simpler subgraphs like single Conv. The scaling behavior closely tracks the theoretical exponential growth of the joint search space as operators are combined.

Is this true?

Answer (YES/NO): NO